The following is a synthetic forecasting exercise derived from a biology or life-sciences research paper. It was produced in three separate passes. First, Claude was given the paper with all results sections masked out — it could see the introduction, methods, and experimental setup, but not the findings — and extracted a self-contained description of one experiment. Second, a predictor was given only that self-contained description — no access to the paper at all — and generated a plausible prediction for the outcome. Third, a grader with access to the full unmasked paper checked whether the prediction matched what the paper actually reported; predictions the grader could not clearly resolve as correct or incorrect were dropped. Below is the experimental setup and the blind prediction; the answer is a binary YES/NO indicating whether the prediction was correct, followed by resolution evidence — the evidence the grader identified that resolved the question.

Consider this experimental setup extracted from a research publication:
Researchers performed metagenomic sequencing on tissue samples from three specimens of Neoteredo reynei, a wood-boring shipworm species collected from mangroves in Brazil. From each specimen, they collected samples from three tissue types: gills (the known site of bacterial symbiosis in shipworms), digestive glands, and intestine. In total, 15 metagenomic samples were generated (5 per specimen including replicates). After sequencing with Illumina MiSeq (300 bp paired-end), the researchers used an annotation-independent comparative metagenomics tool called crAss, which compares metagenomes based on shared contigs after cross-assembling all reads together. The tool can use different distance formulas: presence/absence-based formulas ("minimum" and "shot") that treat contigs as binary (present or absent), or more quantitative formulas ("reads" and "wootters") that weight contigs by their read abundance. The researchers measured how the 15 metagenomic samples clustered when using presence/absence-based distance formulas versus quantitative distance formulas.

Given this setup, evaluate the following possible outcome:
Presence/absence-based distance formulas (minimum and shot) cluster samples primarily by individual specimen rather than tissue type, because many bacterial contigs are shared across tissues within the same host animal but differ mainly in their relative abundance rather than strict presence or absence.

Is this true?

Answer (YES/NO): YES